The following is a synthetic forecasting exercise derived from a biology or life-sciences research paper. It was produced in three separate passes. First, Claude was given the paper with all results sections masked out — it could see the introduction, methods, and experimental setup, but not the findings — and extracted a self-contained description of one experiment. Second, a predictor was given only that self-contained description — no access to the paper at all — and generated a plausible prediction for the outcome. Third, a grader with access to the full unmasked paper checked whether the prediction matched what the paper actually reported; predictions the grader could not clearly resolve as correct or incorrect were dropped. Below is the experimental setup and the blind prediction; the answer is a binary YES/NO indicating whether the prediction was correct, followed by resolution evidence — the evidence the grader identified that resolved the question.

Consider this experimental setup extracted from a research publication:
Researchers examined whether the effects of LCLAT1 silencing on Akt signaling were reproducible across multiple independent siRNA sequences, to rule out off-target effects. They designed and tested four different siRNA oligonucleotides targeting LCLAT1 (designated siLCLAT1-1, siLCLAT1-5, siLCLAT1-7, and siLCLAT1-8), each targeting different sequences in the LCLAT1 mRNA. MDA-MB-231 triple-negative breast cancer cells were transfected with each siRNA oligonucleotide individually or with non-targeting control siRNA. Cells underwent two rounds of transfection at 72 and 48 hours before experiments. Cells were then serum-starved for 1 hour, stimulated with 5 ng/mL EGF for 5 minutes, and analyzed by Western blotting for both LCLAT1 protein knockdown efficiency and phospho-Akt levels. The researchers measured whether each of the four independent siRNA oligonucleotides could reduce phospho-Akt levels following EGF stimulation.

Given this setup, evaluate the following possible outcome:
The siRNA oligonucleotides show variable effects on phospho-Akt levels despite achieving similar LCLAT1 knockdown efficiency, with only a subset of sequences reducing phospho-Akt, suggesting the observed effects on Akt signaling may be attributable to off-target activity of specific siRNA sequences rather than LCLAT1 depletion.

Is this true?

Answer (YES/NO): NO